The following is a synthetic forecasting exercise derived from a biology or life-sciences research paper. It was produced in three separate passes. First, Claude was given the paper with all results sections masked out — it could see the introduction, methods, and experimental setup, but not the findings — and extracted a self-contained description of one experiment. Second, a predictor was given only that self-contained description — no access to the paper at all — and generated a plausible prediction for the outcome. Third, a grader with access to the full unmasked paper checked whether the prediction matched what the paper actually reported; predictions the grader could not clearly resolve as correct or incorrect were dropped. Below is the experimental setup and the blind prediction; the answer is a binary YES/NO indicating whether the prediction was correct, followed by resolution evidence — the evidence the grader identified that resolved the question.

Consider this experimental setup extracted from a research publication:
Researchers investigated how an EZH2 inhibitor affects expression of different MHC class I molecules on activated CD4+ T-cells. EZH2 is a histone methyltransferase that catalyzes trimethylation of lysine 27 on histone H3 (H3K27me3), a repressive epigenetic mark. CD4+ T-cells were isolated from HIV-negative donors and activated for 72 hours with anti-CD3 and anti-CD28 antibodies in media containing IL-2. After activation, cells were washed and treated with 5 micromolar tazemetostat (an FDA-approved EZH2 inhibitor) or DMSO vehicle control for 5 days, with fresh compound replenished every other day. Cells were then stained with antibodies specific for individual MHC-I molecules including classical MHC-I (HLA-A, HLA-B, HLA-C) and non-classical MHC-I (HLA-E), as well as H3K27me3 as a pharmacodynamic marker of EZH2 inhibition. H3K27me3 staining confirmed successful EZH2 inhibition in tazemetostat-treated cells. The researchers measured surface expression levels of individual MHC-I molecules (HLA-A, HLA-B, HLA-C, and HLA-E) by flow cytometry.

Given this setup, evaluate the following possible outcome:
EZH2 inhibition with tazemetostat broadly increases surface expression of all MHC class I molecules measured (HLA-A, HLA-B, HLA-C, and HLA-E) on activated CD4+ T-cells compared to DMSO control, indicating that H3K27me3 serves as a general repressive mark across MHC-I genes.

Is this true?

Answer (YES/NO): NO